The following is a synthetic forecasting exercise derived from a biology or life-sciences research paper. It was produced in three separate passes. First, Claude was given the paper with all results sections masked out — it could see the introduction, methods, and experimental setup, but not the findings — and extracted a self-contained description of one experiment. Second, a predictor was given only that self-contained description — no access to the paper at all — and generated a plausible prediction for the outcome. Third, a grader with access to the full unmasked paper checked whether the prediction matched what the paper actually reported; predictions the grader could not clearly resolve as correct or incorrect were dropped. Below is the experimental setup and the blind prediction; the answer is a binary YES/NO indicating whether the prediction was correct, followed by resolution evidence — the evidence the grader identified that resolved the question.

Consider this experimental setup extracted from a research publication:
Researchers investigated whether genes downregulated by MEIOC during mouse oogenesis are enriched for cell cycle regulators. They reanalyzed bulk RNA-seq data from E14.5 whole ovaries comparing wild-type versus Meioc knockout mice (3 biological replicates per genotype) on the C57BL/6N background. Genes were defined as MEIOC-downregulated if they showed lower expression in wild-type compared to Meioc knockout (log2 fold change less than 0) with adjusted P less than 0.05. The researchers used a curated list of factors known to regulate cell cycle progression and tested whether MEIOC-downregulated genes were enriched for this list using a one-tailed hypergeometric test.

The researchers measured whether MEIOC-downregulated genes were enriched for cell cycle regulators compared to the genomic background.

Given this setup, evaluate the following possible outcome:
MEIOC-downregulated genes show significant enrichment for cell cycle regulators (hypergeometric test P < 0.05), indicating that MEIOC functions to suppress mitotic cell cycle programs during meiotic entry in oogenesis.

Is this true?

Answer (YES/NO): NO